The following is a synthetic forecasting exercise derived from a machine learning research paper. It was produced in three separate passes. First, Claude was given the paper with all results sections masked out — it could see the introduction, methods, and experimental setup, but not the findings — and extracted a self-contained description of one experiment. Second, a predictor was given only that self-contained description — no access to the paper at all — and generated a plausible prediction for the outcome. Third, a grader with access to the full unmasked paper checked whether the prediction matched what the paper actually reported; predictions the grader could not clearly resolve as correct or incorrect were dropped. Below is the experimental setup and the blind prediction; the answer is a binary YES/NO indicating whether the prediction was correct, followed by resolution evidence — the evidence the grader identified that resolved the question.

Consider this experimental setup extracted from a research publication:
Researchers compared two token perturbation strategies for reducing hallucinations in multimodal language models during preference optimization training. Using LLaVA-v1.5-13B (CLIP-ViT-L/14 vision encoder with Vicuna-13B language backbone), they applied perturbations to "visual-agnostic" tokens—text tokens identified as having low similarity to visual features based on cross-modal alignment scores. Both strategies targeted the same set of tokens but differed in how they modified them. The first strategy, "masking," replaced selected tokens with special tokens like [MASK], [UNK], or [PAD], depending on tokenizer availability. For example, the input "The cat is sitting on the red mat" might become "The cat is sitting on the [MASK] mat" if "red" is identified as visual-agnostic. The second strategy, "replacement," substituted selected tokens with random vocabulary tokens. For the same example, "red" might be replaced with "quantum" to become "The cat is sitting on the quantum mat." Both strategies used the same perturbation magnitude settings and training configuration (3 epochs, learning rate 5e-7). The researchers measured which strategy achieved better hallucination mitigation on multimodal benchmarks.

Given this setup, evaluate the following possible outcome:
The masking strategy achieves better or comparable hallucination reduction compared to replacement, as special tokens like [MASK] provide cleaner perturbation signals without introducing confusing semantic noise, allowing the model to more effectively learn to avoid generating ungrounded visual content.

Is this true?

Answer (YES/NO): YES